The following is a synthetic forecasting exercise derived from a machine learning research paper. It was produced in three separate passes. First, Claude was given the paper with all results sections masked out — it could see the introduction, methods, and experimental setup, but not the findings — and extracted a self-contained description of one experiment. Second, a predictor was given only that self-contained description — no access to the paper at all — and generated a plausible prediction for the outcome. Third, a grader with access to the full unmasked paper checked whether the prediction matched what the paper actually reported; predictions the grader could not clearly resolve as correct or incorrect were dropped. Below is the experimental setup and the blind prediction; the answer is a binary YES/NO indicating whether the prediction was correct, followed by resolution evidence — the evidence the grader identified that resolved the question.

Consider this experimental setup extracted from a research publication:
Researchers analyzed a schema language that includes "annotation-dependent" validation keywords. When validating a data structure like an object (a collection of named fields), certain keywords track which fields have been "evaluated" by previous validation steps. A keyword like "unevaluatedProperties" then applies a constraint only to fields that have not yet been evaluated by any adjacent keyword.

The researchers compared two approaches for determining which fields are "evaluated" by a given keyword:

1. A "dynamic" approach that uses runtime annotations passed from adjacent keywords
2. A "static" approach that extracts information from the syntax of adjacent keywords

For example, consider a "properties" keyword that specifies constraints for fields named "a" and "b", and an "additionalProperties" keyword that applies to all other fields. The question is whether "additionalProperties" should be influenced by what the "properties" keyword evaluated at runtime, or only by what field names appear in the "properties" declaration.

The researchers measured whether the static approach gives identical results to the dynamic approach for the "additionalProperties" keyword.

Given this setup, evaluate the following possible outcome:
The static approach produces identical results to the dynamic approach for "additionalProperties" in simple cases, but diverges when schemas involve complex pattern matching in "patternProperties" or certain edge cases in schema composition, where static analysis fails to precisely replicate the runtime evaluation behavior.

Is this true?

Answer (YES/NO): NO